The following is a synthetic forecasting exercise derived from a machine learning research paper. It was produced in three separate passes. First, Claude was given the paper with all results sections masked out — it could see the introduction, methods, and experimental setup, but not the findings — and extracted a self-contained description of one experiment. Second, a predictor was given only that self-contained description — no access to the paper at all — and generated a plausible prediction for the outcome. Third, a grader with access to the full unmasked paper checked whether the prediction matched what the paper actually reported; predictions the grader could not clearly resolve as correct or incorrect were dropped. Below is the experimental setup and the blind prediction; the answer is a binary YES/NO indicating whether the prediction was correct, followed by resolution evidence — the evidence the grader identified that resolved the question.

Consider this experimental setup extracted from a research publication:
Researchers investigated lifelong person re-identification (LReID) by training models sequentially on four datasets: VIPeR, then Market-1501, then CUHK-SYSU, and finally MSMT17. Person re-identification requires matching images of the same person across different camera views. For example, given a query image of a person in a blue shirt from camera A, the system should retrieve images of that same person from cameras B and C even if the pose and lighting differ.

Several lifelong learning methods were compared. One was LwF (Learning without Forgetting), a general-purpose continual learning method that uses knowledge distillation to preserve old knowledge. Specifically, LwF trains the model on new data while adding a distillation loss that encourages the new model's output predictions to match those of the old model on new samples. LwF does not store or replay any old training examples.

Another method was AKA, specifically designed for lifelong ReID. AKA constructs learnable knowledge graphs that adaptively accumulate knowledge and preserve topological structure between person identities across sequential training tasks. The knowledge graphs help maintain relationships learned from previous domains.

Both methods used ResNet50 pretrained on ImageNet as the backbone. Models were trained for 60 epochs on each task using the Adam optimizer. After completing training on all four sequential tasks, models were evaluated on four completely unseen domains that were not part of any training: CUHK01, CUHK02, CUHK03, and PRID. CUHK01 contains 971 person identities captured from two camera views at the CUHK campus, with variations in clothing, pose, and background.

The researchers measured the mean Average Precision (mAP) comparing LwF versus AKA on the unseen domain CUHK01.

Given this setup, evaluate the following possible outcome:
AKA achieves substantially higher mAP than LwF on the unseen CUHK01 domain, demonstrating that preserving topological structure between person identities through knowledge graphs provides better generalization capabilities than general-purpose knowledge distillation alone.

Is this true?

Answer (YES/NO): NO